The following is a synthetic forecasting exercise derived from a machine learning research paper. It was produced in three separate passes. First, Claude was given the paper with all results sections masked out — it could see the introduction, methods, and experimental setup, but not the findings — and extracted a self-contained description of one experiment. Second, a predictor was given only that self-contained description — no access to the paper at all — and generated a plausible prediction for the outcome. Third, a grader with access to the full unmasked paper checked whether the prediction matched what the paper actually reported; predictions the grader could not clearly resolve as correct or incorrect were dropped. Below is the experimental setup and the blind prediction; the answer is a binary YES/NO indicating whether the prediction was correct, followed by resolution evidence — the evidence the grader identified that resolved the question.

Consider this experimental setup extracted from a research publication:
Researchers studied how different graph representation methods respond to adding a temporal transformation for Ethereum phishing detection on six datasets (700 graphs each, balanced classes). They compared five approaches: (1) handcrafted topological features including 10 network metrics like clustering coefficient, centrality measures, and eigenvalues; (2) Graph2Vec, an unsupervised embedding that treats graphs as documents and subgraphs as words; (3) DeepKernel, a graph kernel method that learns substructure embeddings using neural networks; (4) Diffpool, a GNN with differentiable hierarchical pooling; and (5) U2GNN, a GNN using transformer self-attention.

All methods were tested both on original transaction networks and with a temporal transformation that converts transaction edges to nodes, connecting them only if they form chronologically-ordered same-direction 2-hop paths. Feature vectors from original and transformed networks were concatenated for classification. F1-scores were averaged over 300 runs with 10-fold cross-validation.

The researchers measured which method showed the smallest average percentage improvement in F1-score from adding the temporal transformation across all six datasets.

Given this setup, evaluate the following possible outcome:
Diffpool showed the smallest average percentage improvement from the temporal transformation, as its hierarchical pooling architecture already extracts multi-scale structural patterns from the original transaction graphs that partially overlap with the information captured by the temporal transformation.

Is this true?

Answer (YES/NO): NO